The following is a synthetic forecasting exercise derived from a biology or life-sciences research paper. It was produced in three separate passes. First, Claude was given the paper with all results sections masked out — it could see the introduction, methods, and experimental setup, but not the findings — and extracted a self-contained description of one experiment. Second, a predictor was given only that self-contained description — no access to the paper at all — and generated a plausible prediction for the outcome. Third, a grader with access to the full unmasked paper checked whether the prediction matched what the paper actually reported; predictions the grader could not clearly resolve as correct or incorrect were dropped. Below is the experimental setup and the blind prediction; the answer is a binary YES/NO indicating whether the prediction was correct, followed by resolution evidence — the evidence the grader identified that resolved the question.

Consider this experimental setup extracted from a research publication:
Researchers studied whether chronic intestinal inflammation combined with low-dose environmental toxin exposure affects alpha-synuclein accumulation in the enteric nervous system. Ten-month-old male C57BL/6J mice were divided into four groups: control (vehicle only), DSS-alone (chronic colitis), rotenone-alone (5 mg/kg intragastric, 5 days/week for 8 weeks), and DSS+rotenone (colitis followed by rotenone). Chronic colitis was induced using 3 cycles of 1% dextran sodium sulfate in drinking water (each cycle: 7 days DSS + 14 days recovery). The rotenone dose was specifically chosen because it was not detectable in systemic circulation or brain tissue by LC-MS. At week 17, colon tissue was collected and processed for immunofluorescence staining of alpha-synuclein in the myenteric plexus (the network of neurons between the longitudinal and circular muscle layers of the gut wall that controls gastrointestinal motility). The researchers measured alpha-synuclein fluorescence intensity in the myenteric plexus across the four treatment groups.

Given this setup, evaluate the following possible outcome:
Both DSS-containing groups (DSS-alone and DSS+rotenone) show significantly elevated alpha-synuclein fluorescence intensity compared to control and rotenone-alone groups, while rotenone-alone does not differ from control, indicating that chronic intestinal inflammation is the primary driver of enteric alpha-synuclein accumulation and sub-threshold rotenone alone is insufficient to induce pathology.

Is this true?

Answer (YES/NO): NO